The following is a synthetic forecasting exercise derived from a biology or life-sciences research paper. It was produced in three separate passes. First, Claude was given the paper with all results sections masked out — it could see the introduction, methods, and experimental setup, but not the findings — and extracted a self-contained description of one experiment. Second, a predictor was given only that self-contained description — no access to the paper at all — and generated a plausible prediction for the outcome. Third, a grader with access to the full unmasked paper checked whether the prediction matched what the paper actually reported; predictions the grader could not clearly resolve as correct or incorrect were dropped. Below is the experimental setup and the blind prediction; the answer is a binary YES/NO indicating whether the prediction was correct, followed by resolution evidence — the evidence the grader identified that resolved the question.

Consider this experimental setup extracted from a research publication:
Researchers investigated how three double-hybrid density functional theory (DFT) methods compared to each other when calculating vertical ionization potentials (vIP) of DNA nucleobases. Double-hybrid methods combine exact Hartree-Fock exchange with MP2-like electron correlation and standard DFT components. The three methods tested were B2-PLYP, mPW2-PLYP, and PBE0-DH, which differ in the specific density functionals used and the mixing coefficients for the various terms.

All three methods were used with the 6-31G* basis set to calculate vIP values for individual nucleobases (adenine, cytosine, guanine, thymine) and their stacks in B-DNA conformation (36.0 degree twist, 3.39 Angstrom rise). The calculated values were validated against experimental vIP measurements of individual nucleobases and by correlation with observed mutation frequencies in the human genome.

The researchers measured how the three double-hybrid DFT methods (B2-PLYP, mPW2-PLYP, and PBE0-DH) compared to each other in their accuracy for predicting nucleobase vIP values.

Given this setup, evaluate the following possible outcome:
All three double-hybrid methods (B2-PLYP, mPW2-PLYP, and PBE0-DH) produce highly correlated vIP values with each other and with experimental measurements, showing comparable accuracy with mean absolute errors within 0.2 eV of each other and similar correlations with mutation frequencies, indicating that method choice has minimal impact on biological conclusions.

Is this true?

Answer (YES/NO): NO